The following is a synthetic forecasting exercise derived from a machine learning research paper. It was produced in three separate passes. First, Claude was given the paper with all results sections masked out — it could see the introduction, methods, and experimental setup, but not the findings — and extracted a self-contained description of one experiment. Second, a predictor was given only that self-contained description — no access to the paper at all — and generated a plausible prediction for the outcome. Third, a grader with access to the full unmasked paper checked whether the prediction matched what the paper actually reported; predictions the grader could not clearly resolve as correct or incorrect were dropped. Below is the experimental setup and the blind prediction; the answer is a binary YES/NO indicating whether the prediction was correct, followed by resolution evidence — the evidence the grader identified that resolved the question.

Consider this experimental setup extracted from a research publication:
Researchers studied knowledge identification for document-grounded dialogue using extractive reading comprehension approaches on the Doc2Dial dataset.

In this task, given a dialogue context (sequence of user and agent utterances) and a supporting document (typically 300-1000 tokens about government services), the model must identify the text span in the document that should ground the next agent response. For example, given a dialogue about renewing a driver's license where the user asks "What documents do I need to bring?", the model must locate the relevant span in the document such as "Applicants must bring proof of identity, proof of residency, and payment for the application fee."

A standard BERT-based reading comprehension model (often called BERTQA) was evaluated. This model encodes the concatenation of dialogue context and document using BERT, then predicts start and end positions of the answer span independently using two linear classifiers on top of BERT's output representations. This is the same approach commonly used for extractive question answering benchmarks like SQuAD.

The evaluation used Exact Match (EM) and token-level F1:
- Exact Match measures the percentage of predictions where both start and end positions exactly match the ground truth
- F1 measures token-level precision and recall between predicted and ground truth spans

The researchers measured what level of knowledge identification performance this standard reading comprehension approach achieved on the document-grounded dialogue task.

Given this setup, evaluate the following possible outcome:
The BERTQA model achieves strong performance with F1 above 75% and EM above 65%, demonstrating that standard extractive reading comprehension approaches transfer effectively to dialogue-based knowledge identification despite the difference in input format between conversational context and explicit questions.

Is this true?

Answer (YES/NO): NO